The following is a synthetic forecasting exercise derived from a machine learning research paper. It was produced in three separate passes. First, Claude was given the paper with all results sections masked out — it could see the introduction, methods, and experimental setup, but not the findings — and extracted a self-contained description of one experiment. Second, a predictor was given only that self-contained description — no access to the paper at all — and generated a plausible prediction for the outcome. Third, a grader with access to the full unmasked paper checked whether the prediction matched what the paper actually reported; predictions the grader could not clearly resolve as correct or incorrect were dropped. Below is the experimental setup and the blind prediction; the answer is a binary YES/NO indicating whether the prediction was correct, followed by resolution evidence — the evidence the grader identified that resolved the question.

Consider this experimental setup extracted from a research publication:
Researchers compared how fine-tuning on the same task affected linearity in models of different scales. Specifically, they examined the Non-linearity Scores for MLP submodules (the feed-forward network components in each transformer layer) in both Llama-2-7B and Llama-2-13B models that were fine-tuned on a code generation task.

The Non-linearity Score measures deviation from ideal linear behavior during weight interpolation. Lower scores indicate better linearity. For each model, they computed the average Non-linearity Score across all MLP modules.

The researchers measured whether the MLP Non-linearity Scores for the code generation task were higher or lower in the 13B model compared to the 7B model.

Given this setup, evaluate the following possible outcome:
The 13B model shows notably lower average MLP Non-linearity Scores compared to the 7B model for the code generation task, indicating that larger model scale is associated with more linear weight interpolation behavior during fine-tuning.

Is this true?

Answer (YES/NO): NO